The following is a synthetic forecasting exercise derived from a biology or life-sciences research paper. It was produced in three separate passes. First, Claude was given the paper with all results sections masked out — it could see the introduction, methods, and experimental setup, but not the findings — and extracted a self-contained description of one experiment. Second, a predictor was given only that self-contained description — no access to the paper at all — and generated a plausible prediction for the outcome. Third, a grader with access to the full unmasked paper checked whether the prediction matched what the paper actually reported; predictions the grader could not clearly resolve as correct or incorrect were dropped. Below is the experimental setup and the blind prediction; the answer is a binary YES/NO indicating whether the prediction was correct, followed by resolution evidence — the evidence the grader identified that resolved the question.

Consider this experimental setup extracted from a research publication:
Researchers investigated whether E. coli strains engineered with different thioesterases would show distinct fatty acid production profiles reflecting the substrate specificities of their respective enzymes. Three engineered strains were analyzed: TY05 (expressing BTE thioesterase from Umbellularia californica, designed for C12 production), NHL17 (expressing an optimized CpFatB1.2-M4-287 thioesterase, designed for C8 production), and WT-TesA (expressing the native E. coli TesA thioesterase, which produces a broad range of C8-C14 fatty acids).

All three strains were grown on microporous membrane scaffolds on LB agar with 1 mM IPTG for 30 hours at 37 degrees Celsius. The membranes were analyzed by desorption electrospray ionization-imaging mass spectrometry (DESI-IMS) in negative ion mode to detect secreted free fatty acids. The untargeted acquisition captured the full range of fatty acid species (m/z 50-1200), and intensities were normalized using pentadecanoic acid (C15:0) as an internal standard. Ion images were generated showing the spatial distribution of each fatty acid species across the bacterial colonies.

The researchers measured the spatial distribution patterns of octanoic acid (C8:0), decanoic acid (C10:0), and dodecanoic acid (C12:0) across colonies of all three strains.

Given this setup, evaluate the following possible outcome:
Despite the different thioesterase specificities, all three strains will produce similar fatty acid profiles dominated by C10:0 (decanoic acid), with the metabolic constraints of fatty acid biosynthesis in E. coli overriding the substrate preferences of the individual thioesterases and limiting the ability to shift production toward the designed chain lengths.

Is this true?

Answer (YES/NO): NO